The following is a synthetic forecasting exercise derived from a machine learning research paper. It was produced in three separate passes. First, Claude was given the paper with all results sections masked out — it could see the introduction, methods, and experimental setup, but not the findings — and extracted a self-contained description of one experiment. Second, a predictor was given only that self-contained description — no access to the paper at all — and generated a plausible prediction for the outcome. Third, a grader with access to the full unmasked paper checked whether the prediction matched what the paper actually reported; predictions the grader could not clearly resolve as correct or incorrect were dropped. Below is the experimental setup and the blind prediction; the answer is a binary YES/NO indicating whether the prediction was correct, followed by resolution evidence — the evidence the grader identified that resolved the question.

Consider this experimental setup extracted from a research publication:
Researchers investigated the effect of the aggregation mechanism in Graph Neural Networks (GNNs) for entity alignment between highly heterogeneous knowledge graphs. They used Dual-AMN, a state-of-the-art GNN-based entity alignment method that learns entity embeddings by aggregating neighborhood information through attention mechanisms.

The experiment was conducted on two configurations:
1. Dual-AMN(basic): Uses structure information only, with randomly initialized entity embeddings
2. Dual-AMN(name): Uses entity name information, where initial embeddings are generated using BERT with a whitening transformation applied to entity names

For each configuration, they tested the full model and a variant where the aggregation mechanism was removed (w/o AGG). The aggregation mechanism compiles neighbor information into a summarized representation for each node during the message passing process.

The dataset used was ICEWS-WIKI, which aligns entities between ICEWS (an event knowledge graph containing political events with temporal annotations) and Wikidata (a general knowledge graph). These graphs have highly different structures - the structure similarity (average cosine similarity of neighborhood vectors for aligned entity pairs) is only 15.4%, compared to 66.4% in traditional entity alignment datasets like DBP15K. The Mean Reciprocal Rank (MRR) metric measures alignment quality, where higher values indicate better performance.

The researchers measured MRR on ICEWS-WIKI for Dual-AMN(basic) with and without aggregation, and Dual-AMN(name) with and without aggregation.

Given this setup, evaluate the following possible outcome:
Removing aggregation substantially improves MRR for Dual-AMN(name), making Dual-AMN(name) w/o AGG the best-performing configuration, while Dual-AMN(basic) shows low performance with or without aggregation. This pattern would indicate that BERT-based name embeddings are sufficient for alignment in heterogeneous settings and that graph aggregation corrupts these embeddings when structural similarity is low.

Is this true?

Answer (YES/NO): YES